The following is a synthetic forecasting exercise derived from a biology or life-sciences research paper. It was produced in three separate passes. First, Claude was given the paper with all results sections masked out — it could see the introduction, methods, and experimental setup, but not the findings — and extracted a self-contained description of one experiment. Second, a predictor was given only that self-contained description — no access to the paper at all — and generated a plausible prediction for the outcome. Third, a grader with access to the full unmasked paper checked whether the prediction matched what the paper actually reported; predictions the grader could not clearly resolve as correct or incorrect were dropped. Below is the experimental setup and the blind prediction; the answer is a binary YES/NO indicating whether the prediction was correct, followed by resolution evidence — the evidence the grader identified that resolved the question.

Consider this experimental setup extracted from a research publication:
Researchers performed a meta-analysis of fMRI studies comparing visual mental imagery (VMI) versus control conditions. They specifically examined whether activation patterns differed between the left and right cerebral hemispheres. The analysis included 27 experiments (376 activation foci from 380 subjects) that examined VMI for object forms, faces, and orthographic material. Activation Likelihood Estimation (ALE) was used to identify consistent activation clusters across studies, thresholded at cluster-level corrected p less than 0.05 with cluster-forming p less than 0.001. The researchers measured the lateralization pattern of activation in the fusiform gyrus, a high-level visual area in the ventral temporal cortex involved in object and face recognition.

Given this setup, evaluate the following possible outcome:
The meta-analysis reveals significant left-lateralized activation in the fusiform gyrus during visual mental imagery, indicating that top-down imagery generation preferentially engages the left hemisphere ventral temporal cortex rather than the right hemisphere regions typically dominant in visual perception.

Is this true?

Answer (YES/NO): YES